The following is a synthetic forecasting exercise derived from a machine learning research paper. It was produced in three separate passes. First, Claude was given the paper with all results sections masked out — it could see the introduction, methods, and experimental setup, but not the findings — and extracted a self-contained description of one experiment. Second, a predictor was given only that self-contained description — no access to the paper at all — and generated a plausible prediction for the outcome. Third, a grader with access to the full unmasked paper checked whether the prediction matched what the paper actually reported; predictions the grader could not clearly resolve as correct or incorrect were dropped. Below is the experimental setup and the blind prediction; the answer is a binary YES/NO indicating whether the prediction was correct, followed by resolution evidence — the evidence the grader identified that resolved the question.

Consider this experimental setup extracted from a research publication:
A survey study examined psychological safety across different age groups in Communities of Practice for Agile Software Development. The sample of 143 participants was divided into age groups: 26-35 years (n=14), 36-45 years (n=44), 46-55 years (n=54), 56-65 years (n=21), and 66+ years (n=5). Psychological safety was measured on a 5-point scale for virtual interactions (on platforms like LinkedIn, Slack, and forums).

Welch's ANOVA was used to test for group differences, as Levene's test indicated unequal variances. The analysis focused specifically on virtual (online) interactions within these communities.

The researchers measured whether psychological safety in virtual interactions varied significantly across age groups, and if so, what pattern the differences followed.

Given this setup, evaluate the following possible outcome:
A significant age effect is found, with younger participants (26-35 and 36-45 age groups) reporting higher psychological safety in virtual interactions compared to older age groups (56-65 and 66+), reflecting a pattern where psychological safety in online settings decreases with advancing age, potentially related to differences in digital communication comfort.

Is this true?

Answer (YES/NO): NO